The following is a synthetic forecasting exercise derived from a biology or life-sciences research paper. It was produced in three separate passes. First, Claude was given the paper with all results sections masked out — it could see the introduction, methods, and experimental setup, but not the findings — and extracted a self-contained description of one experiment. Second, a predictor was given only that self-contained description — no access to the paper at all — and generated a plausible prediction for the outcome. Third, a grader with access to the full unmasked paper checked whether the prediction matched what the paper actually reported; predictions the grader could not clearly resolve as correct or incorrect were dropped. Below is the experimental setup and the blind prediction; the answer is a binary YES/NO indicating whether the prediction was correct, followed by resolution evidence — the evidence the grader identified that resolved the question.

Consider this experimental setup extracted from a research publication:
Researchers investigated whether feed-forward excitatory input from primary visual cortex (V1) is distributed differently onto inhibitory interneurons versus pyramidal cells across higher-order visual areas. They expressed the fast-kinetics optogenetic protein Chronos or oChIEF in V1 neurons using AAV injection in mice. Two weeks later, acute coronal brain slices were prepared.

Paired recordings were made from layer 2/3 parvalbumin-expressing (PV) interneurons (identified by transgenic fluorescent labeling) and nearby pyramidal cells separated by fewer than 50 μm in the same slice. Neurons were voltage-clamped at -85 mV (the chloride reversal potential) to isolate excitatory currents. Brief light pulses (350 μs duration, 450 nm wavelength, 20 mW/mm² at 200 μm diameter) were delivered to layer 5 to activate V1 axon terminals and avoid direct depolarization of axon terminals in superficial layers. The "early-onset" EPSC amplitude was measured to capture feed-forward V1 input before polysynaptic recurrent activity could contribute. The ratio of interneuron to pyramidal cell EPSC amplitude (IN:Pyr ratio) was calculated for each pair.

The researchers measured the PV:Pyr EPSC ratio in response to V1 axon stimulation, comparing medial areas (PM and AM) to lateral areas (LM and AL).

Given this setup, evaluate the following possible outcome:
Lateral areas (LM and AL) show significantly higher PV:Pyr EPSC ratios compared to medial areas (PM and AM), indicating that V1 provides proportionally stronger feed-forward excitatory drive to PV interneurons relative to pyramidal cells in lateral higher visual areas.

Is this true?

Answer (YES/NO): YES